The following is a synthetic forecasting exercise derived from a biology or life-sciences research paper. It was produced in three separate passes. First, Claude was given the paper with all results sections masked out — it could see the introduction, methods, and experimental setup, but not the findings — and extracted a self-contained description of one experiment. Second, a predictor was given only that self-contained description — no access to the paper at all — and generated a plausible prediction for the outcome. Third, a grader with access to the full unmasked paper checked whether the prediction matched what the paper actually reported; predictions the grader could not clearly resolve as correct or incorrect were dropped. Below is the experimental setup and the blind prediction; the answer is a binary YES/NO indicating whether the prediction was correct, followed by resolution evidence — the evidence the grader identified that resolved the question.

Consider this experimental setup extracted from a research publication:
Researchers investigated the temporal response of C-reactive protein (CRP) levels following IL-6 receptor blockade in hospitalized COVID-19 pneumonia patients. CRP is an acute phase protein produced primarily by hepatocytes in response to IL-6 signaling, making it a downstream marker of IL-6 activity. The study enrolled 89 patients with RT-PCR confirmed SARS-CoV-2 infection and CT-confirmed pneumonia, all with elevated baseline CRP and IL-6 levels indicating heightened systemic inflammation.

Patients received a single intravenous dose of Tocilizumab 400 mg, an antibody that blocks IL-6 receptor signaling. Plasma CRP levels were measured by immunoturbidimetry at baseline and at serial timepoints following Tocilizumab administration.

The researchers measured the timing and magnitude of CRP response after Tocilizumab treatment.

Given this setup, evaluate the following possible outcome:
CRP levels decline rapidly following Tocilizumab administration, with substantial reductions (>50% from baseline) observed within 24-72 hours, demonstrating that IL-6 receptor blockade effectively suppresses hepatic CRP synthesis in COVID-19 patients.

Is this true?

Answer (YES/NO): YES